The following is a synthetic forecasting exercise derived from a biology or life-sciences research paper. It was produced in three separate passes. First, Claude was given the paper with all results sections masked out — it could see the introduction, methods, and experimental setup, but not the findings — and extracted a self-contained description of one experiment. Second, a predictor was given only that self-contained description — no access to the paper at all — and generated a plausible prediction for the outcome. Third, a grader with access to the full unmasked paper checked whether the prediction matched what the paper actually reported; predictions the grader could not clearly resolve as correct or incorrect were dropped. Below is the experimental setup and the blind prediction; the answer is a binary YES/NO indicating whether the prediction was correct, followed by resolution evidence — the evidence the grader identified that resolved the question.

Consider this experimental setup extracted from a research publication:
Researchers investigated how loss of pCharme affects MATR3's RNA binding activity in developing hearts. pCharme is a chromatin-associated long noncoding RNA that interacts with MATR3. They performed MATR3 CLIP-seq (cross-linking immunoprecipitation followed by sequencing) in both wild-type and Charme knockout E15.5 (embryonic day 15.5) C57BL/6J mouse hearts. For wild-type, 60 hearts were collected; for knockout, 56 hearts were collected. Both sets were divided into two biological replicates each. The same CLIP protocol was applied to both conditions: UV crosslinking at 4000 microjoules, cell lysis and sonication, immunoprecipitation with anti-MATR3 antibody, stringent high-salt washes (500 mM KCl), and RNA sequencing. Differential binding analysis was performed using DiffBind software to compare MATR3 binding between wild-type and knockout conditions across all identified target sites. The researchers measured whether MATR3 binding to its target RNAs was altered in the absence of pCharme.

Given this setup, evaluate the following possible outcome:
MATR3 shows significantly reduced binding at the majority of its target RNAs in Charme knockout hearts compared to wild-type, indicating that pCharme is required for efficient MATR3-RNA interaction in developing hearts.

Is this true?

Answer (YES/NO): YES